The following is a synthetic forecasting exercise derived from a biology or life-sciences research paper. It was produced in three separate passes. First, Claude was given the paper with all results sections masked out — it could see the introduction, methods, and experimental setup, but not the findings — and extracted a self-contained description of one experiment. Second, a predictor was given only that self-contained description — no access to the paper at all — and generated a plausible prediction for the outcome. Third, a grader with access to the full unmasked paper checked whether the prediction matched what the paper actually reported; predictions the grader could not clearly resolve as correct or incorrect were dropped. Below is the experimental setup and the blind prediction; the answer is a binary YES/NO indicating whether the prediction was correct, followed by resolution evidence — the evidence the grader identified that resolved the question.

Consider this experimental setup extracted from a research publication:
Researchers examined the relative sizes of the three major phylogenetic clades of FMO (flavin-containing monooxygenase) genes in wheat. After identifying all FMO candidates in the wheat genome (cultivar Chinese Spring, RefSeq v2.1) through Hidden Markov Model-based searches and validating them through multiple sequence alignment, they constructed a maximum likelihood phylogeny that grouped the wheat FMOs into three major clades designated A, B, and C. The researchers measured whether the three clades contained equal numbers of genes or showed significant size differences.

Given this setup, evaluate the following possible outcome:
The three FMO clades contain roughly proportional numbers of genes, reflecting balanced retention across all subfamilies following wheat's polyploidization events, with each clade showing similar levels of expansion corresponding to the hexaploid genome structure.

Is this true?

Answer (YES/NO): NO